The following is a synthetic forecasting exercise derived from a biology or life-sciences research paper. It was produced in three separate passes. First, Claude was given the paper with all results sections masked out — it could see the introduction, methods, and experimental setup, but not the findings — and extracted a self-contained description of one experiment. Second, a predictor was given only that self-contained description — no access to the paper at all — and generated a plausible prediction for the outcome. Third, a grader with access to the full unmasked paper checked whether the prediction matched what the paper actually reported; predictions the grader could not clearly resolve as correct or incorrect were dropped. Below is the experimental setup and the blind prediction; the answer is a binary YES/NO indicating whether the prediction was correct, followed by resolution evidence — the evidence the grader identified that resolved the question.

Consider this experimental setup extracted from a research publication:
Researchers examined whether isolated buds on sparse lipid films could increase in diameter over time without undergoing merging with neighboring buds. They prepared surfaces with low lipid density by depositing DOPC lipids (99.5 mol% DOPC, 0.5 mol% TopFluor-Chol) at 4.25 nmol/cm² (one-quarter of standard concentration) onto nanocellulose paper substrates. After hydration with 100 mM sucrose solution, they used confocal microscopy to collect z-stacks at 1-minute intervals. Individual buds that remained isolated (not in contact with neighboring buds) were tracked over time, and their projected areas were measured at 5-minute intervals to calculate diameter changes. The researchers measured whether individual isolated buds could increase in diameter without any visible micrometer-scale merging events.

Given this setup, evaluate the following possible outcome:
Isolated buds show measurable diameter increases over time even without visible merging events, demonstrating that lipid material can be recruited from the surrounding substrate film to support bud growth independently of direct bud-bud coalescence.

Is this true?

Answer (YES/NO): YES